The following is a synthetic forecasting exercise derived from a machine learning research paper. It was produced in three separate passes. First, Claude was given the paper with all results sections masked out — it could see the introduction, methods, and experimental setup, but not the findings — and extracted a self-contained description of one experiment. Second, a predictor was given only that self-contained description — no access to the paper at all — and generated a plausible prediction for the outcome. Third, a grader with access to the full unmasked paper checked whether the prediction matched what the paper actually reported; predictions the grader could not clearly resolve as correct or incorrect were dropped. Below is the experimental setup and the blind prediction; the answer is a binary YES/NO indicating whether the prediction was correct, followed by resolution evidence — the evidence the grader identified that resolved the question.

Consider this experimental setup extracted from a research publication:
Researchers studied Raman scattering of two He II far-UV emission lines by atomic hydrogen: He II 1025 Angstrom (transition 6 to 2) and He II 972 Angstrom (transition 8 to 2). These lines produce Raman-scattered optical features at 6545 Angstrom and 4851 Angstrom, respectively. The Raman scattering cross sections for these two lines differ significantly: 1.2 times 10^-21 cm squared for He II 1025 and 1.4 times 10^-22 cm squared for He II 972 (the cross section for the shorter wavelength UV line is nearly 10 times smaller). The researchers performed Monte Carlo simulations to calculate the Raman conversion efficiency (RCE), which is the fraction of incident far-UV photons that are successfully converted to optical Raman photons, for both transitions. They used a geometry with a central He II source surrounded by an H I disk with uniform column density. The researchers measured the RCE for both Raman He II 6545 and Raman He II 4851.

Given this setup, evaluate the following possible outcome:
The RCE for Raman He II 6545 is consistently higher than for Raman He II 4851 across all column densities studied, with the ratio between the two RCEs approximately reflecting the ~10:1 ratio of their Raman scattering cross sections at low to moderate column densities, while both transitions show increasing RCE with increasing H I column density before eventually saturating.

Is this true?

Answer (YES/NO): NO